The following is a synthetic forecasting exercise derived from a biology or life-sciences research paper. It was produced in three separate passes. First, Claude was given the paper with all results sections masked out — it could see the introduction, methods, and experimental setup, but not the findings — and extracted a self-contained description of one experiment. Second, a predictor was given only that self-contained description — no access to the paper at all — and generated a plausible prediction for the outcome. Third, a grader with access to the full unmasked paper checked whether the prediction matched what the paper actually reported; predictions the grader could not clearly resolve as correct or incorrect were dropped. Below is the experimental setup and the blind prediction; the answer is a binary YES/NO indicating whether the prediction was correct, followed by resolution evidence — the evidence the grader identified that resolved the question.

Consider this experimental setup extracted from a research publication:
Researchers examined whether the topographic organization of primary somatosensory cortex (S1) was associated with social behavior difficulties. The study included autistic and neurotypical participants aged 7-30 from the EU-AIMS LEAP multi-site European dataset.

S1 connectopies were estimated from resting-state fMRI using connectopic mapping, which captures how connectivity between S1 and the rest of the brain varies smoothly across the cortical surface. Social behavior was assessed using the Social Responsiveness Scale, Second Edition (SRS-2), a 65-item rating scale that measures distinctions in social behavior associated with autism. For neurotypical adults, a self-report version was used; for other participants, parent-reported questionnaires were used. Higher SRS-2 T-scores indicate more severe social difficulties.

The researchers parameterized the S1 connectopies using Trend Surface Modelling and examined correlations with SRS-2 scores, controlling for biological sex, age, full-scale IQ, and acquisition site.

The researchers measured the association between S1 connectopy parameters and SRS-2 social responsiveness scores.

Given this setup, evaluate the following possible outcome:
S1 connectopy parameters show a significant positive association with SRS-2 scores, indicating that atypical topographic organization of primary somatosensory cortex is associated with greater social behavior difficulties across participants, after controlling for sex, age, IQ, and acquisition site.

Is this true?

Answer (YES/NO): NO